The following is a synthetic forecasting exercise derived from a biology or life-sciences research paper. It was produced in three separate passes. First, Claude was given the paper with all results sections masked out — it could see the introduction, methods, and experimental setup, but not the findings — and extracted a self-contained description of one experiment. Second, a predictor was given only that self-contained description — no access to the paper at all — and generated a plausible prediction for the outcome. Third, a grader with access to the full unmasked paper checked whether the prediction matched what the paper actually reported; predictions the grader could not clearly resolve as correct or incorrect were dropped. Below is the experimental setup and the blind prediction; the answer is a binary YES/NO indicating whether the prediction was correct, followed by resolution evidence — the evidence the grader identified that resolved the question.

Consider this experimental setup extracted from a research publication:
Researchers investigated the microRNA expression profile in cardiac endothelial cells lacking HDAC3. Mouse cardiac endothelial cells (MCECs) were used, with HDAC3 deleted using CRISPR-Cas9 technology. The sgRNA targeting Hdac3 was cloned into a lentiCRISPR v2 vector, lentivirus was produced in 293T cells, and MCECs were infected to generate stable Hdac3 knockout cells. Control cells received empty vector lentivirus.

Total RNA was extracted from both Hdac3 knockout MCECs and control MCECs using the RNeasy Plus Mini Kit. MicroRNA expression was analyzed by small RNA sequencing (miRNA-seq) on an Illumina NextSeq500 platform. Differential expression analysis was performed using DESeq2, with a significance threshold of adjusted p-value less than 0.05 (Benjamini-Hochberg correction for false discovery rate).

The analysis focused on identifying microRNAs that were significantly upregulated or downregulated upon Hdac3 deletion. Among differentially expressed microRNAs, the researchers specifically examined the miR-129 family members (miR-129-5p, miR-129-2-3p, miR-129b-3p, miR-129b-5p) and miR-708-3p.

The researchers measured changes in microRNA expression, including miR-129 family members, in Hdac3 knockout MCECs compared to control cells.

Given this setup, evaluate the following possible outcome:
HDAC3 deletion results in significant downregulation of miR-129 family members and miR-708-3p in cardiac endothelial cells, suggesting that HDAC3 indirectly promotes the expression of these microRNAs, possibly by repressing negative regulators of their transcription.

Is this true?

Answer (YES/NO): NO